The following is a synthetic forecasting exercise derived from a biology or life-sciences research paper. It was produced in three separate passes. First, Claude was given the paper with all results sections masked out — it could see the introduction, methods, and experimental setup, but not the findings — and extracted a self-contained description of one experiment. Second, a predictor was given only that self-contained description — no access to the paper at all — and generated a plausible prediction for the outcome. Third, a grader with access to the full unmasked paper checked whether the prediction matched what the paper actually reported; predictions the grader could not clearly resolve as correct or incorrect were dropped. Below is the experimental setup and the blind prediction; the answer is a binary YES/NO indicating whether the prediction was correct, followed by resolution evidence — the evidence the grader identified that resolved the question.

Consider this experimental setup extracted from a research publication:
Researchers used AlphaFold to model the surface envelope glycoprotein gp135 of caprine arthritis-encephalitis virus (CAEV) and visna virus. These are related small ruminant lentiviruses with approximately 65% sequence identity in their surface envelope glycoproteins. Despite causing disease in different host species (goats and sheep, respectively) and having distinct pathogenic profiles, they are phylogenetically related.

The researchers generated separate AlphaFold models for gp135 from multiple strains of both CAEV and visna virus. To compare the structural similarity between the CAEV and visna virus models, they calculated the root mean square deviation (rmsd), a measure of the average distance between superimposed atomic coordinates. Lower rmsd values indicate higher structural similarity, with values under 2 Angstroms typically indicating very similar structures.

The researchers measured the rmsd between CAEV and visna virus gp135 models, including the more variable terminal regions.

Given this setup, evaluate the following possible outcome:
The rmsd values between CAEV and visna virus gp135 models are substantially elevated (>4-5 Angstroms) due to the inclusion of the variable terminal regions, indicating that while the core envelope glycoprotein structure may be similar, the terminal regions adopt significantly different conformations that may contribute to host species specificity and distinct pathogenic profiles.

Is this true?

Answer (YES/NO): NO